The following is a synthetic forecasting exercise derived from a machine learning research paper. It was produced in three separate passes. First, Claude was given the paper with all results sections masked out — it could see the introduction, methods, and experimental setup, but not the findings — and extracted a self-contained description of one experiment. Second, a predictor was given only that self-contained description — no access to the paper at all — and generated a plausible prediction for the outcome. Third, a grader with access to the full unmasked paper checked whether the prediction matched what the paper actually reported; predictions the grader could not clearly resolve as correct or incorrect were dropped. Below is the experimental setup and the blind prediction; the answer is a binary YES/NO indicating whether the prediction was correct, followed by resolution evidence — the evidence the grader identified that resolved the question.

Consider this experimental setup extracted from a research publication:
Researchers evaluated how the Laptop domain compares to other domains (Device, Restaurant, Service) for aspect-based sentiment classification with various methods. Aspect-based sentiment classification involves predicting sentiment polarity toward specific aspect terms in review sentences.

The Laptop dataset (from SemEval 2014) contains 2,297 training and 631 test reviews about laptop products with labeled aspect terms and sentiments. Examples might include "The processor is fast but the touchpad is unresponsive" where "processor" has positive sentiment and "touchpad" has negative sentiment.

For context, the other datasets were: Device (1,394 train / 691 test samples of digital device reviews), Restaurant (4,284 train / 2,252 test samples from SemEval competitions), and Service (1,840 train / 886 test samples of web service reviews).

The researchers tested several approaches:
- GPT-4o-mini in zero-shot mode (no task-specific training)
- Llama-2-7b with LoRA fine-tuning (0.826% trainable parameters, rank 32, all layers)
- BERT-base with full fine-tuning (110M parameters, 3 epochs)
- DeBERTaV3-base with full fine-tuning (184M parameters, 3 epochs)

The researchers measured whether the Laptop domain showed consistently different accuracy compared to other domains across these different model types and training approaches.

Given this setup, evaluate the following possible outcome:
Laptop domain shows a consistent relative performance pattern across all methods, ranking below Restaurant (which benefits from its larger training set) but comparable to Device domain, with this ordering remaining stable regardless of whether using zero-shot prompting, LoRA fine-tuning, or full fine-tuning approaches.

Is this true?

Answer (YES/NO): NO